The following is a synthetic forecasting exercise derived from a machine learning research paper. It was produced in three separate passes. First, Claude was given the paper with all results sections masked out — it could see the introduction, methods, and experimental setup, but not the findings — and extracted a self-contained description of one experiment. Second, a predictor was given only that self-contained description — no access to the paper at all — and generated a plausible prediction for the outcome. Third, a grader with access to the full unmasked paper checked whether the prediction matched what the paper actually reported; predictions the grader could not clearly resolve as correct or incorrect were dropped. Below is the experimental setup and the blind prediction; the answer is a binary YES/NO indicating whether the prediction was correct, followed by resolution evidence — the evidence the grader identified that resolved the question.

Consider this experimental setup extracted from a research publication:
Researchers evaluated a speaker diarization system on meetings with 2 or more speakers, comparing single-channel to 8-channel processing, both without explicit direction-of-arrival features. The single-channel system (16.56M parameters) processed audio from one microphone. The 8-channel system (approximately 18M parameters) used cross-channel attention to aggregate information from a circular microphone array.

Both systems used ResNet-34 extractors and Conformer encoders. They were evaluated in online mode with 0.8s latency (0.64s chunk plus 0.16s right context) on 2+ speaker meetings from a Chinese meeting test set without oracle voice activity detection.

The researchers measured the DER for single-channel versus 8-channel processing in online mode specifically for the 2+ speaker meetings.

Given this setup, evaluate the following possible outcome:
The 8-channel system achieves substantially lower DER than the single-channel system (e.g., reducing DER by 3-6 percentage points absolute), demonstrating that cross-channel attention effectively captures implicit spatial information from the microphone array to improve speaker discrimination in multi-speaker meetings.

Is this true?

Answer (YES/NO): NO